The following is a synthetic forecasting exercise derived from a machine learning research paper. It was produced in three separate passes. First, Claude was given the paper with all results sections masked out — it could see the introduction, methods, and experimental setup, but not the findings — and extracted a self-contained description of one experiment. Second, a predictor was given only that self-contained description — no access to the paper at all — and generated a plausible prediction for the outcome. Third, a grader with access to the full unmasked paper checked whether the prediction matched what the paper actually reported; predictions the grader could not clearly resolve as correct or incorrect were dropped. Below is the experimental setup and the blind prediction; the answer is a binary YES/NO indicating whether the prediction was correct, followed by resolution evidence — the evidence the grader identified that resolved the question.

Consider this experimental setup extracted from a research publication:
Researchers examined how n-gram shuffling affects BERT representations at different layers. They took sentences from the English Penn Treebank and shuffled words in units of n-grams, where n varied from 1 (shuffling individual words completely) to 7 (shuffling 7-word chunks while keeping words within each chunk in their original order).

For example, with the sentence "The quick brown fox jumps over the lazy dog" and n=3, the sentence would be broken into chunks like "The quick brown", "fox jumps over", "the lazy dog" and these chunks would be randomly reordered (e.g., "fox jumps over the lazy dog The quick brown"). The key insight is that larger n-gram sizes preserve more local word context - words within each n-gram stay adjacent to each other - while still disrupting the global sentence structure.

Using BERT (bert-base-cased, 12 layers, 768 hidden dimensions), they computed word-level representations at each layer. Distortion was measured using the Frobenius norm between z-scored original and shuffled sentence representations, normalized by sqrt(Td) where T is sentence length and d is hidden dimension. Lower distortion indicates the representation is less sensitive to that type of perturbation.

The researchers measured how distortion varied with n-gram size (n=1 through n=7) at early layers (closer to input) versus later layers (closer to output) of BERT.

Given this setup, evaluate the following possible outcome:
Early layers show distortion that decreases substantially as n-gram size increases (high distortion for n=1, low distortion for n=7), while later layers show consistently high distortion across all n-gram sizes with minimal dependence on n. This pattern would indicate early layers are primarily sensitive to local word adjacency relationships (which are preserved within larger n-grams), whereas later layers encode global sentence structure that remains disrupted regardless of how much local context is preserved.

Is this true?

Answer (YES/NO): NO